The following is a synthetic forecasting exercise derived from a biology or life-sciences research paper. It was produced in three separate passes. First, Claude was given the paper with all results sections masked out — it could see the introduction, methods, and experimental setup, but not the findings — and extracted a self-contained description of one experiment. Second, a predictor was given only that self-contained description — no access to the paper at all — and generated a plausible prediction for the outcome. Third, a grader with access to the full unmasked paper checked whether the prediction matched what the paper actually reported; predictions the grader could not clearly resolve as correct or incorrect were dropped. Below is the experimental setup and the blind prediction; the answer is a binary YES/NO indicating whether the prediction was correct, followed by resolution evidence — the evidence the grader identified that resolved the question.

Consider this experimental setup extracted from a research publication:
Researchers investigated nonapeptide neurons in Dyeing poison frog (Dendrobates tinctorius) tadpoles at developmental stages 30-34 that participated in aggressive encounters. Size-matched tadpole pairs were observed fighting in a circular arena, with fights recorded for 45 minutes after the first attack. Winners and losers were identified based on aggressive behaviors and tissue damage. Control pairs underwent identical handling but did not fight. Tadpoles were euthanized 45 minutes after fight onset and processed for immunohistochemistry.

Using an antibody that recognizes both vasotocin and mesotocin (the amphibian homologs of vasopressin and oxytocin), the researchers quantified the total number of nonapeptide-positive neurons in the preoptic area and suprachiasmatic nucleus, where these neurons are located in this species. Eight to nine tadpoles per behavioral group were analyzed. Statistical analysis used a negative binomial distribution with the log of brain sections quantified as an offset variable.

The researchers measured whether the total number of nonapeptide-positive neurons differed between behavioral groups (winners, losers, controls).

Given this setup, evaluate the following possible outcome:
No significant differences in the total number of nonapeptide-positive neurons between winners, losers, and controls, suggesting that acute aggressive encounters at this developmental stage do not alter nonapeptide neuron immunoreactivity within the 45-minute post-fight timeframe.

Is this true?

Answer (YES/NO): YES